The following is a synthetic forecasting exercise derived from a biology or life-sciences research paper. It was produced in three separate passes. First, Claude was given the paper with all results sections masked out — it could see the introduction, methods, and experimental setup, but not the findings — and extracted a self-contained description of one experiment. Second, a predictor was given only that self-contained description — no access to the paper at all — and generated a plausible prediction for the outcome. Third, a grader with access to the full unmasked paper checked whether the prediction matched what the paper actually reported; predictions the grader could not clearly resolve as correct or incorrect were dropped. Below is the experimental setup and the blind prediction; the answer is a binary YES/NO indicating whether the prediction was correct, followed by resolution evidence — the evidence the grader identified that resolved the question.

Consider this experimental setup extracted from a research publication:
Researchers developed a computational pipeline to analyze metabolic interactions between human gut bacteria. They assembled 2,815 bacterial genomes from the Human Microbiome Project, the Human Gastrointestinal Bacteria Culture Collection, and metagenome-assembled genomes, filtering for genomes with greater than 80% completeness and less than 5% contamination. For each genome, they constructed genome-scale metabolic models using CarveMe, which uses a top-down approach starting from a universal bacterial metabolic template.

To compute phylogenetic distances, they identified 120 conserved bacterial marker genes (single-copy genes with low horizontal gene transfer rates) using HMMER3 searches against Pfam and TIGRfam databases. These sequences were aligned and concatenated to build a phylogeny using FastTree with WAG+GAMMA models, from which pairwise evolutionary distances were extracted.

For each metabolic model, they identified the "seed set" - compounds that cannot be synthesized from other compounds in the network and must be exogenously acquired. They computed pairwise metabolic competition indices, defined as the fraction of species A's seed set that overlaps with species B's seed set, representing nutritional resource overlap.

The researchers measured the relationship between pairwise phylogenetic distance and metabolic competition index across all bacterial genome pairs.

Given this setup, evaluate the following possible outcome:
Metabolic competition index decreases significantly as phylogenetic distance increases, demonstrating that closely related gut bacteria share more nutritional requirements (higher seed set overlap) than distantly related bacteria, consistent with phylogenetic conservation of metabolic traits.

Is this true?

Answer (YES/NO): YES